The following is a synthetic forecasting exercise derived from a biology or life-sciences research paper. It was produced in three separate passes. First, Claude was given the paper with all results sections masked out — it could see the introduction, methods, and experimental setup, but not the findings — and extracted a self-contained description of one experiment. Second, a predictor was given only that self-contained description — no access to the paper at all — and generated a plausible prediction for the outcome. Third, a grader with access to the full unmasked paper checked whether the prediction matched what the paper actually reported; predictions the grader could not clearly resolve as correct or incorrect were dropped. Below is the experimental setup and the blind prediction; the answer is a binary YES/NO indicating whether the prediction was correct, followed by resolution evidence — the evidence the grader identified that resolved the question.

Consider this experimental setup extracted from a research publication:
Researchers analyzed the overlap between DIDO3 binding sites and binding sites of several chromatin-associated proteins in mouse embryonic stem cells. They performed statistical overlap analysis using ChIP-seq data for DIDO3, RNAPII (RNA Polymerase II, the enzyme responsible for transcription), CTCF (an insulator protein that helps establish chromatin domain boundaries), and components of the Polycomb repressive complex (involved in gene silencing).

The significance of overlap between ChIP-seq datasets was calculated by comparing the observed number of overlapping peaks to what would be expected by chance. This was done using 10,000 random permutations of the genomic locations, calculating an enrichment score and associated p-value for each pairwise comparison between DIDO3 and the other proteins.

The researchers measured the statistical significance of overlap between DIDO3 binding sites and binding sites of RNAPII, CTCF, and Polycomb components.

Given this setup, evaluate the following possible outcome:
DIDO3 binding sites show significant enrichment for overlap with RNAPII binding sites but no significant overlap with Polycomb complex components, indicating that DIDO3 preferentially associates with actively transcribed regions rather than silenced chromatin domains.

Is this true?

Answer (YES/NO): NO